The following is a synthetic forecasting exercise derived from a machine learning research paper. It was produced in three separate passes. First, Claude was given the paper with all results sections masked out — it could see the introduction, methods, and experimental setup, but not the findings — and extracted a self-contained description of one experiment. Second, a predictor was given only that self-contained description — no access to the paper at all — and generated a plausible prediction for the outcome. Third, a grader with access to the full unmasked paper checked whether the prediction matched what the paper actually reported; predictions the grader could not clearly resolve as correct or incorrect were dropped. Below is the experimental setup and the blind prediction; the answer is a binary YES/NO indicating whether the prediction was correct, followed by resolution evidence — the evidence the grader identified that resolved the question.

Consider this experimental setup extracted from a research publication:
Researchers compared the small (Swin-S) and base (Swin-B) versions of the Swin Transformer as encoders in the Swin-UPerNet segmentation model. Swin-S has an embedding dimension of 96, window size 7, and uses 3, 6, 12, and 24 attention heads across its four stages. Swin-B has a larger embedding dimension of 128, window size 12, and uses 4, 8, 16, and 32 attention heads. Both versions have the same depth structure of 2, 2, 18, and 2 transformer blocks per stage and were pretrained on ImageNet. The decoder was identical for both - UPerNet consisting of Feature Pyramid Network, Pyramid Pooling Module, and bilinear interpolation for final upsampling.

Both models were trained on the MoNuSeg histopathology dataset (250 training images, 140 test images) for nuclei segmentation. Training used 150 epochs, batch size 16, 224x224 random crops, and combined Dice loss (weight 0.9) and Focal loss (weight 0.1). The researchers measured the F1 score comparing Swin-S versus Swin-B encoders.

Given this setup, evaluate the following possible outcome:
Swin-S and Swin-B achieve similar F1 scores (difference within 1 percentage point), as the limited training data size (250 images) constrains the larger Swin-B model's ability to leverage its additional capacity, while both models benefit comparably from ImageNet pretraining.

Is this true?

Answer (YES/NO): YES